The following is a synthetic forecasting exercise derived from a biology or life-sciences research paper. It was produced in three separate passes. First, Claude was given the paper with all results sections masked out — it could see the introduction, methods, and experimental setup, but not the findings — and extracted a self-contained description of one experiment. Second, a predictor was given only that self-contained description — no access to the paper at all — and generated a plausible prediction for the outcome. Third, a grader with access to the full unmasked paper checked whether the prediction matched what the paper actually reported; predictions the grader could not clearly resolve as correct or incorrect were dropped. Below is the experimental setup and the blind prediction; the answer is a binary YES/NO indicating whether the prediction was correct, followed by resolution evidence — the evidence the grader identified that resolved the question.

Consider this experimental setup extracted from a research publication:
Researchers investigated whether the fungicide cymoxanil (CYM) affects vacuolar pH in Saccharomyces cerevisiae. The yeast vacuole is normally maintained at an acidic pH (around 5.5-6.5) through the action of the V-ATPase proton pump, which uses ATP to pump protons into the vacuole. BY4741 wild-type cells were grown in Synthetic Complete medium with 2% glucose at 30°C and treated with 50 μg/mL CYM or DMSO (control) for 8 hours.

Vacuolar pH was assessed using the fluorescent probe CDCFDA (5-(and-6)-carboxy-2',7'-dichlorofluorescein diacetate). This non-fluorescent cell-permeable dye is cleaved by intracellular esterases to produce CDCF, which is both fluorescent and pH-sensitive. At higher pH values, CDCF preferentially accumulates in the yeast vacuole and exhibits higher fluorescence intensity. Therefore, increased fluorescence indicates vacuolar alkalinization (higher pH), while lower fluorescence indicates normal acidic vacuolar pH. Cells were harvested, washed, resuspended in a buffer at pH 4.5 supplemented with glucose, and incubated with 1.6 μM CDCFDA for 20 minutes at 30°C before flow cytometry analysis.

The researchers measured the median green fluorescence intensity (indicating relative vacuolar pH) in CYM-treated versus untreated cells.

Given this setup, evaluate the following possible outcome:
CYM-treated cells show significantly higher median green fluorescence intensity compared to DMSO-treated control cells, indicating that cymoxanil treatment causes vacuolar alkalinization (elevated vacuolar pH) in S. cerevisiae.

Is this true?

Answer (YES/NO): YES